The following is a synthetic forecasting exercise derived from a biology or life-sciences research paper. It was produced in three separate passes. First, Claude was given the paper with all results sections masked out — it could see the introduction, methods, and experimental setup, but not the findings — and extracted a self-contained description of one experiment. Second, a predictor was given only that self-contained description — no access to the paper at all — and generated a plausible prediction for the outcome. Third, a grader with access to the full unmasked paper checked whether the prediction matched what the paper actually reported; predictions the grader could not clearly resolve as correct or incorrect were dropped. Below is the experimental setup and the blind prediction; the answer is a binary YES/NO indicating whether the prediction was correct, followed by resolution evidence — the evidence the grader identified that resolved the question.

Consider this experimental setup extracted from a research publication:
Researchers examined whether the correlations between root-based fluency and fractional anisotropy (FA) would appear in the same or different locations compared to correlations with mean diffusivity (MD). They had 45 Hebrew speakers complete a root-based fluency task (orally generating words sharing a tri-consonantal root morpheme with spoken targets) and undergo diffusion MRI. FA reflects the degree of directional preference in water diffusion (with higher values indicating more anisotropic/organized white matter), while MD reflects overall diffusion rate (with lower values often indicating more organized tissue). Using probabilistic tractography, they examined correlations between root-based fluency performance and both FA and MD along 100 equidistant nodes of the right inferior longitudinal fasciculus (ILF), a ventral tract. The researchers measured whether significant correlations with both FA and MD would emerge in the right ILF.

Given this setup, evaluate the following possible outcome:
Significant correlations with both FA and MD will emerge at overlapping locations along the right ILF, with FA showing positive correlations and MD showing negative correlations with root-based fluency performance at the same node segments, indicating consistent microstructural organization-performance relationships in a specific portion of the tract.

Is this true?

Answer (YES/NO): NO